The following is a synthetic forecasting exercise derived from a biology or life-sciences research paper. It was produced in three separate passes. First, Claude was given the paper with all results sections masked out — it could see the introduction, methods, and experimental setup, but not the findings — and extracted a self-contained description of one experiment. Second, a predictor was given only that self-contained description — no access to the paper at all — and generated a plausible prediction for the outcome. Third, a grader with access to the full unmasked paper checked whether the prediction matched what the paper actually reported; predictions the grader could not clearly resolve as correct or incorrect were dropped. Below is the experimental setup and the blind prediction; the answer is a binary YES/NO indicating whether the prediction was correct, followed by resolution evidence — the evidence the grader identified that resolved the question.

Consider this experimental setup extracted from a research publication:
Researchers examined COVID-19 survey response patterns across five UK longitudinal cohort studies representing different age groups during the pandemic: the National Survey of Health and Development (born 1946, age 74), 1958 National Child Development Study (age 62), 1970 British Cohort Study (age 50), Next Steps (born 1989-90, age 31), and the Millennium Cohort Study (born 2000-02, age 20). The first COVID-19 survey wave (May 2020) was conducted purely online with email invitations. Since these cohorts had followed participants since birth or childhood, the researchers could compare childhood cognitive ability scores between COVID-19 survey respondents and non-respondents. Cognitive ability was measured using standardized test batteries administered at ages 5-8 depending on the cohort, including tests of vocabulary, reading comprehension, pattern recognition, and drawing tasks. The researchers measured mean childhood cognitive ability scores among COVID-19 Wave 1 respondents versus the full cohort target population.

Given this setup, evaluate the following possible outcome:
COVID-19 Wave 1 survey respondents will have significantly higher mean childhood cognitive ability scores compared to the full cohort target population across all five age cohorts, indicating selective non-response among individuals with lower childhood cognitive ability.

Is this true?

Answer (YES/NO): NO